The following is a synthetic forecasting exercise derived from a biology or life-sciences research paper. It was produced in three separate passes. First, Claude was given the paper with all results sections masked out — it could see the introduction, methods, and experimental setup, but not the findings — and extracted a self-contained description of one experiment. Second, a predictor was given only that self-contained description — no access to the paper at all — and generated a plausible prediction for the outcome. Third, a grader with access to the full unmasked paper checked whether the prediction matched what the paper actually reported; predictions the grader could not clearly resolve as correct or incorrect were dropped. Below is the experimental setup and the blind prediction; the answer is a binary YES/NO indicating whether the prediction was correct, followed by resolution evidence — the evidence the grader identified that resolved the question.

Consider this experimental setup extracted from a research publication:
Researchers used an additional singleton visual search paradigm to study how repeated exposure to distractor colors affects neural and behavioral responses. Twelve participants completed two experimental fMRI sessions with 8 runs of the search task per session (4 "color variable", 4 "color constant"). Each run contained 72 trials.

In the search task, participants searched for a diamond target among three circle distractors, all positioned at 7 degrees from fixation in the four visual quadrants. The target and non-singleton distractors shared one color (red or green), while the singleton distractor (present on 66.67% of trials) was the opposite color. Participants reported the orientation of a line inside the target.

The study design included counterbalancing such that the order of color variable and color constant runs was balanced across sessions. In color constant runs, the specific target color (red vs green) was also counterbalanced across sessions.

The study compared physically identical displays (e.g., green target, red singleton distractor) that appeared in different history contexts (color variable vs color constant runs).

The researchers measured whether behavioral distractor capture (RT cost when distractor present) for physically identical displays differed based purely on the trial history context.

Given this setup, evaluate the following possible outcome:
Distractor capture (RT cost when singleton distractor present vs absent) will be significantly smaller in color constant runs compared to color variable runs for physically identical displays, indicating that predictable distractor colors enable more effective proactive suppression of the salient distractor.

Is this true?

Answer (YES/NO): YES